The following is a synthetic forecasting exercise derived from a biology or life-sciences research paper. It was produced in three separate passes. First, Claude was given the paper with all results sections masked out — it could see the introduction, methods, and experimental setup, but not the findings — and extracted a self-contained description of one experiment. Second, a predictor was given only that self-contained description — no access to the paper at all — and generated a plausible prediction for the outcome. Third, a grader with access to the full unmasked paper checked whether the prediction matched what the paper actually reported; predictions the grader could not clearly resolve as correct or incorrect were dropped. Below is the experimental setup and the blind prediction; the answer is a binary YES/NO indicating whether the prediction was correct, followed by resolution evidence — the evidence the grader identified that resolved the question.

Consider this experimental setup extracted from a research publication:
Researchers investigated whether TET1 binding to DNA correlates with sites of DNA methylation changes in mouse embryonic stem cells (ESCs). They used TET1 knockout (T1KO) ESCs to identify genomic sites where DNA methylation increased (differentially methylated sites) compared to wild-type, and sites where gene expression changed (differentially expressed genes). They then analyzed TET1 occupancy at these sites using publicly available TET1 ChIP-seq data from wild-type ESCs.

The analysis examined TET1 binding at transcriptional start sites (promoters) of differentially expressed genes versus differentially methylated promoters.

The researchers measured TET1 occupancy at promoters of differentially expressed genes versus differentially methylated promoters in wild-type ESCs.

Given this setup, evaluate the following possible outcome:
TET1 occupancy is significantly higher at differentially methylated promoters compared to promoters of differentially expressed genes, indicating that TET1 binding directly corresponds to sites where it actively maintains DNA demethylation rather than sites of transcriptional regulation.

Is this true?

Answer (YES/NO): NO